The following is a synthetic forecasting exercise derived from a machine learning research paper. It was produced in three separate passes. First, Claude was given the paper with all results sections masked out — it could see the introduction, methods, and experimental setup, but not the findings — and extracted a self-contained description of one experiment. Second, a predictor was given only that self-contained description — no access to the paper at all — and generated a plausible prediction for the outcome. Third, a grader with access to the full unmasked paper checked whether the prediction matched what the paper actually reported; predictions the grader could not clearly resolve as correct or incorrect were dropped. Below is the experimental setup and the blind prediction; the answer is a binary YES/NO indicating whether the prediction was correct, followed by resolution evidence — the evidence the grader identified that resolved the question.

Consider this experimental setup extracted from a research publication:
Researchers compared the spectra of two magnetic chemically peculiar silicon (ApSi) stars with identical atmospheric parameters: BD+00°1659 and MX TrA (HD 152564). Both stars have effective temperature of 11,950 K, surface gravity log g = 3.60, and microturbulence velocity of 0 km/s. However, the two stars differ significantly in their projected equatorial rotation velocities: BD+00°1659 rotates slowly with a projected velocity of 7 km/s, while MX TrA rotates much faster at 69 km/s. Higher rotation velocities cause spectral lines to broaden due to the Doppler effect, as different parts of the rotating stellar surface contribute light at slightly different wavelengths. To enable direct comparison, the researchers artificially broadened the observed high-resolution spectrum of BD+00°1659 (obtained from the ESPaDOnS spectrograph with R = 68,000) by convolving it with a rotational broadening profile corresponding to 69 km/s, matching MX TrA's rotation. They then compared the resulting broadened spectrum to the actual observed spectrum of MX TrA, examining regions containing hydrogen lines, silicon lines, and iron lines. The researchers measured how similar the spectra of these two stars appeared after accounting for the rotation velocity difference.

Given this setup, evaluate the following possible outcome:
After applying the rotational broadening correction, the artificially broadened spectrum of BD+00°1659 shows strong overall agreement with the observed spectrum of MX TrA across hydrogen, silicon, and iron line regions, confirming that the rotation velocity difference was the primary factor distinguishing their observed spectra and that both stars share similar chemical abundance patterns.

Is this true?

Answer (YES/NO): YES